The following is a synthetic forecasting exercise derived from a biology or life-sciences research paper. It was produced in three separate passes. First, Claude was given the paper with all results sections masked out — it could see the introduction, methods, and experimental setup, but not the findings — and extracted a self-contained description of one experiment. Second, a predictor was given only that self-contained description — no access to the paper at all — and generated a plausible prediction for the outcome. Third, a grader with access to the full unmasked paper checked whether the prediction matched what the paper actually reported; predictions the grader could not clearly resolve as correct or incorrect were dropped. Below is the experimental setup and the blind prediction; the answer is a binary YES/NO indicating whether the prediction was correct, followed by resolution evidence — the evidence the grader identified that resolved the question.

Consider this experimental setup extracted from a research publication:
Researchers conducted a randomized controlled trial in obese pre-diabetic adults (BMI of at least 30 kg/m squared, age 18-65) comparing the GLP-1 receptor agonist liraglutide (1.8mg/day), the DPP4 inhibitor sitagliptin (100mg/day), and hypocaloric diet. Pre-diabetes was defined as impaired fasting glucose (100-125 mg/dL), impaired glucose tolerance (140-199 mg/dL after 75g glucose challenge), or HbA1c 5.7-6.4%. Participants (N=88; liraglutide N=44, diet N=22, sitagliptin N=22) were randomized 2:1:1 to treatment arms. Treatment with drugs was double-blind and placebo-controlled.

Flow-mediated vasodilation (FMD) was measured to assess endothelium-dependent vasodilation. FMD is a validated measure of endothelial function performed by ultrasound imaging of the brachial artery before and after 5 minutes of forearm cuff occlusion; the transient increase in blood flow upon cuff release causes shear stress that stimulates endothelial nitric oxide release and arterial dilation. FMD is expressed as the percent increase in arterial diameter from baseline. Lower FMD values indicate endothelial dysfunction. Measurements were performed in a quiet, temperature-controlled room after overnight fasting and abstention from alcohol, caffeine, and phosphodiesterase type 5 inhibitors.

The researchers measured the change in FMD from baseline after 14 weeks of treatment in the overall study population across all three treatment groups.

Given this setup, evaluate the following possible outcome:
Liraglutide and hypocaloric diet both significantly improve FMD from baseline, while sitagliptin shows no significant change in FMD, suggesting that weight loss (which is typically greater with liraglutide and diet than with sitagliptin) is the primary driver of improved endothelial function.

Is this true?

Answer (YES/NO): NO